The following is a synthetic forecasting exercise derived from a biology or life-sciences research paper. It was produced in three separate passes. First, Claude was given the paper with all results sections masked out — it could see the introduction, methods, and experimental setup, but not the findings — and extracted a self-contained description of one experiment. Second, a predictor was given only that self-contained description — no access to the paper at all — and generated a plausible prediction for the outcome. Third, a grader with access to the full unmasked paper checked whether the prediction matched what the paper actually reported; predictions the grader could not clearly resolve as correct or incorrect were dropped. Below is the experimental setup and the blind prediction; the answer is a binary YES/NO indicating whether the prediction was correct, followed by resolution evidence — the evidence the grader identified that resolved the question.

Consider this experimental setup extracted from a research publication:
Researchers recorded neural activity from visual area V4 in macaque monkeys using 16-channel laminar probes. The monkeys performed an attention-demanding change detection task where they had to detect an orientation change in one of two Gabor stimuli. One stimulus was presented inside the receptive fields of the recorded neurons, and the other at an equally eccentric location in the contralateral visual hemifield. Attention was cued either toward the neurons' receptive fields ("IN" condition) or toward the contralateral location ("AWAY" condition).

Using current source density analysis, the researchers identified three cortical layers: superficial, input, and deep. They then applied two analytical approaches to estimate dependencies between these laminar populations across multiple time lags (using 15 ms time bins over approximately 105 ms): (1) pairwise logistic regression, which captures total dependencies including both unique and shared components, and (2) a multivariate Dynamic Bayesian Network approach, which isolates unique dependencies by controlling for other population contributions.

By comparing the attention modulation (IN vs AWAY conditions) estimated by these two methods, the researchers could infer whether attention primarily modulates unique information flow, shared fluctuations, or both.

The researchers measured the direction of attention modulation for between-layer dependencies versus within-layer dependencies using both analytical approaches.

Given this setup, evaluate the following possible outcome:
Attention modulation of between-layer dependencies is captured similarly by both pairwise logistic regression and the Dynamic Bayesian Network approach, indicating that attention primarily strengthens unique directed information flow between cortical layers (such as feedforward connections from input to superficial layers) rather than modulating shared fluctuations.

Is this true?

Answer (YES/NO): NO